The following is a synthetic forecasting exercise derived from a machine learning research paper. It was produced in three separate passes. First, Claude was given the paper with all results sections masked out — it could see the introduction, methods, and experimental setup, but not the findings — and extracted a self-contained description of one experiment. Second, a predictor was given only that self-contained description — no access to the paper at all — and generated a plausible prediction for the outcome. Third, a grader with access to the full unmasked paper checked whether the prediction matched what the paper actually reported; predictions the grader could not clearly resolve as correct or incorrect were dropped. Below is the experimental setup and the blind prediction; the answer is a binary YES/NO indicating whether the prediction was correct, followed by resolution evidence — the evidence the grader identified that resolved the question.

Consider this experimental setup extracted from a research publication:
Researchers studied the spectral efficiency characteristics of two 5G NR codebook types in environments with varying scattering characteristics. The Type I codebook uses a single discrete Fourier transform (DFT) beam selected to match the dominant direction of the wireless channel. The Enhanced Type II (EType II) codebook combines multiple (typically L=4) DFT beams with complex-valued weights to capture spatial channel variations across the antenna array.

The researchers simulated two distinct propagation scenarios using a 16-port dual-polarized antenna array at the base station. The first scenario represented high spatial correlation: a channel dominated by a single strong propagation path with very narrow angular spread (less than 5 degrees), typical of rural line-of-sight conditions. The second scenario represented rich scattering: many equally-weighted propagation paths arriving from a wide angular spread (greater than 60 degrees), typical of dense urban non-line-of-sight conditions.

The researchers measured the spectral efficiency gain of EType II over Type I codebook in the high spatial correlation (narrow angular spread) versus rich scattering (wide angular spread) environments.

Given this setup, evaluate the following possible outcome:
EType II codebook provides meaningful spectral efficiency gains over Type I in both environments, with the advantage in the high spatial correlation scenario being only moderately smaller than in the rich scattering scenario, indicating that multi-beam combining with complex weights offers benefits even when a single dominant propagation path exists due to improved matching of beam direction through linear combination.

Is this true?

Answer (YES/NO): NO